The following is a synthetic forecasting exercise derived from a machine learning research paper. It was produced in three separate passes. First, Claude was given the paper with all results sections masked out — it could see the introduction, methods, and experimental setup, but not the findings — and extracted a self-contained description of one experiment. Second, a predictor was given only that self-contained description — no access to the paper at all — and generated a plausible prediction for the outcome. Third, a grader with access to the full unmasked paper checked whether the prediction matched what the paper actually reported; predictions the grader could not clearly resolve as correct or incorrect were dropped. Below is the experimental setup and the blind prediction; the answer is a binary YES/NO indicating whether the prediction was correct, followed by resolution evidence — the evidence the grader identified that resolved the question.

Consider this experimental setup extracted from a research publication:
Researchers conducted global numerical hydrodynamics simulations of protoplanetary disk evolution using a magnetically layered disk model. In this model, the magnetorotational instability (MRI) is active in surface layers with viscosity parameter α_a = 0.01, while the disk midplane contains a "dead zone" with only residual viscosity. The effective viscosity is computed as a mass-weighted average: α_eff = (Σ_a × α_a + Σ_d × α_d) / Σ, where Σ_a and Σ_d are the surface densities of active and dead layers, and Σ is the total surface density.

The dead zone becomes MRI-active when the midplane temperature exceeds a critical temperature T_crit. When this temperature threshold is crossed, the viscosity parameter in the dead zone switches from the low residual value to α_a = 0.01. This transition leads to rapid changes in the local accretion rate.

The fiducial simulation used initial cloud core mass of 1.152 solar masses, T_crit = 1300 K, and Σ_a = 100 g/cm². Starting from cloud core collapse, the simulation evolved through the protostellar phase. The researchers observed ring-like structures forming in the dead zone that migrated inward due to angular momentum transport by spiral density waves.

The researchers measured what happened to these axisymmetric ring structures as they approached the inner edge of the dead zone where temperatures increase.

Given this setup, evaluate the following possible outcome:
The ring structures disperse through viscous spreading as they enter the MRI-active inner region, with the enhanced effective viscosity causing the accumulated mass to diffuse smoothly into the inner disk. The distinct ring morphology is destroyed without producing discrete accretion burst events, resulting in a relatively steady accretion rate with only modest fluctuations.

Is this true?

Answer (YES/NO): NO